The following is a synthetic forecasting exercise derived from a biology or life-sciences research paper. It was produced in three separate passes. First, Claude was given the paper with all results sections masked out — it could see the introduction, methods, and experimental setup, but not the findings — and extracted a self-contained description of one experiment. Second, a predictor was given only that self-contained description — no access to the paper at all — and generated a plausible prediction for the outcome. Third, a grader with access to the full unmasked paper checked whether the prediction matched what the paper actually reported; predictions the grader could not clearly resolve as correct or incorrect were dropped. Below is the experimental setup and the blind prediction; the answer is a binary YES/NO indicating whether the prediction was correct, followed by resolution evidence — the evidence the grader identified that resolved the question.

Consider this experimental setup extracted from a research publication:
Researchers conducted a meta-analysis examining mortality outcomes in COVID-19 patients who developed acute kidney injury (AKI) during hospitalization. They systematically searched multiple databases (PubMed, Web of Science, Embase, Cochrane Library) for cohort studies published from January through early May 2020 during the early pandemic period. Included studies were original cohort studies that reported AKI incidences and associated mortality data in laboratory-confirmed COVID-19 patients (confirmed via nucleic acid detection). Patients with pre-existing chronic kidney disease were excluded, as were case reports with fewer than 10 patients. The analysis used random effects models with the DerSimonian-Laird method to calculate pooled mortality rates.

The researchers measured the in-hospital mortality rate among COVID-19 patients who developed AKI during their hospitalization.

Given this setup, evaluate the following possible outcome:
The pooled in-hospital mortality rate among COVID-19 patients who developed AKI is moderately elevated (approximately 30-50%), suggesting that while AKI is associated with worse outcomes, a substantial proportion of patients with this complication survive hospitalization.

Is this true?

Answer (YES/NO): NO